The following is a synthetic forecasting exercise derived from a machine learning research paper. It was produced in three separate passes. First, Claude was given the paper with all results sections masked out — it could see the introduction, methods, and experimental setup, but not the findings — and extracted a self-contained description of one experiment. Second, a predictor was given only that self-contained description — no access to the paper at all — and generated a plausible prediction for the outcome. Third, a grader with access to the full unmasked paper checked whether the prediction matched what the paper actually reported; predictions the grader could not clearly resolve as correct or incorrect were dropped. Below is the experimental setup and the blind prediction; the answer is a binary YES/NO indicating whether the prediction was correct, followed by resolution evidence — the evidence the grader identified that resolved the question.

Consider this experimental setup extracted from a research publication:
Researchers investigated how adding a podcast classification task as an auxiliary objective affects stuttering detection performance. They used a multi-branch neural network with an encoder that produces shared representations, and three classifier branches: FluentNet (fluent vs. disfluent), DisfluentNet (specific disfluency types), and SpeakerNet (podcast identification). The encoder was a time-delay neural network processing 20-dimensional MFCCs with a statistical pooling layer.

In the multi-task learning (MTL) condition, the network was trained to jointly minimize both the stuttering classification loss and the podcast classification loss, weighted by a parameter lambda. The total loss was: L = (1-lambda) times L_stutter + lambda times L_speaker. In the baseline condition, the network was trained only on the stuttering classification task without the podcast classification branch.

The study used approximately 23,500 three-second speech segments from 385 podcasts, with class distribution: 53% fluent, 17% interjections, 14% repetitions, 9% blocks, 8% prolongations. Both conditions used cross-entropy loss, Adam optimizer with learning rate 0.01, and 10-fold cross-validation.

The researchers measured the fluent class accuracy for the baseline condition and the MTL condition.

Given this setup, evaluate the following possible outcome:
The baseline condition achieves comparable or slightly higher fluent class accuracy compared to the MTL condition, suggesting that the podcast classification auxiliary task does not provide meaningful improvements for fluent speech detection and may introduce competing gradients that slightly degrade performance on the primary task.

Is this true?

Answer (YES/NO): YES